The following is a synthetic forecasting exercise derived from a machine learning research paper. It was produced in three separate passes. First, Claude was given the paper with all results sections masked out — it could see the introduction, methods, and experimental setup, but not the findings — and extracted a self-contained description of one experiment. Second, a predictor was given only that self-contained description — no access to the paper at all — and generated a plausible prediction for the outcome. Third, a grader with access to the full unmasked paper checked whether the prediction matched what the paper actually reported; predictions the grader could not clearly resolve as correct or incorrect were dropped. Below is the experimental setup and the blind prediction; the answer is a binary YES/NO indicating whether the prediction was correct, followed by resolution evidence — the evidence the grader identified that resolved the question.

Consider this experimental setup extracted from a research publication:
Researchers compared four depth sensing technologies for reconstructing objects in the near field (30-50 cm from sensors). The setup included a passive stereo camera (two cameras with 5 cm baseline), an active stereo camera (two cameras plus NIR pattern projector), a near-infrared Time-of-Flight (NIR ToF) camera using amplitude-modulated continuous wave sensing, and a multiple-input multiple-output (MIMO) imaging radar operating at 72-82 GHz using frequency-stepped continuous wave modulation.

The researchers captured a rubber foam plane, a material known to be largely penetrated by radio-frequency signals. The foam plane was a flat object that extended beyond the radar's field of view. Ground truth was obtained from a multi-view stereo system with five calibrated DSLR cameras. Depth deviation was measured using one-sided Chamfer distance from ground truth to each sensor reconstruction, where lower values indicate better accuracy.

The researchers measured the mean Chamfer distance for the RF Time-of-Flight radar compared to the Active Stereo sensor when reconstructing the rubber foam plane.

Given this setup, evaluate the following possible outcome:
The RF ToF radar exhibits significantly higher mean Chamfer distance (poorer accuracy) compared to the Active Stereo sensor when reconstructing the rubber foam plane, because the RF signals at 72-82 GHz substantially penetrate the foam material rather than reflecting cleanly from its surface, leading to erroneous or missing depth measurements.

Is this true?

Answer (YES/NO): YES